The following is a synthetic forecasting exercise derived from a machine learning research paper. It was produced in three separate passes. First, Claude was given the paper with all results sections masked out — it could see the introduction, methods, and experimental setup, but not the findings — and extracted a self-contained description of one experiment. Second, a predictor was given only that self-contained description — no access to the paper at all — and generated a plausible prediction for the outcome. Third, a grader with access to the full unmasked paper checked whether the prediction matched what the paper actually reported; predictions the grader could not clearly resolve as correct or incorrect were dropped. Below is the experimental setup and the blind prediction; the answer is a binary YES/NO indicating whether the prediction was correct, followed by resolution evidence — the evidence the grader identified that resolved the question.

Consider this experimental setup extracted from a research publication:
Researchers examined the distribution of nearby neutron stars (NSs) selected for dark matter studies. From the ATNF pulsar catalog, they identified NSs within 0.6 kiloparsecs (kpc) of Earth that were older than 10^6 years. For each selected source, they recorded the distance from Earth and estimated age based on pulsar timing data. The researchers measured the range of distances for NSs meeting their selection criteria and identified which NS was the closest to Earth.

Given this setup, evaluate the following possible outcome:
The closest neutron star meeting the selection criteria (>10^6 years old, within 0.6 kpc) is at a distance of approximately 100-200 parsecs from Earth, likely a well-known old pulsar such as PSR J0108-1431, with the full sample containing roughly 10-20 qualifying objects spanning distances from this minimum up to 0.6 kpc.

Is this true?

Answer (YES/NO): NO